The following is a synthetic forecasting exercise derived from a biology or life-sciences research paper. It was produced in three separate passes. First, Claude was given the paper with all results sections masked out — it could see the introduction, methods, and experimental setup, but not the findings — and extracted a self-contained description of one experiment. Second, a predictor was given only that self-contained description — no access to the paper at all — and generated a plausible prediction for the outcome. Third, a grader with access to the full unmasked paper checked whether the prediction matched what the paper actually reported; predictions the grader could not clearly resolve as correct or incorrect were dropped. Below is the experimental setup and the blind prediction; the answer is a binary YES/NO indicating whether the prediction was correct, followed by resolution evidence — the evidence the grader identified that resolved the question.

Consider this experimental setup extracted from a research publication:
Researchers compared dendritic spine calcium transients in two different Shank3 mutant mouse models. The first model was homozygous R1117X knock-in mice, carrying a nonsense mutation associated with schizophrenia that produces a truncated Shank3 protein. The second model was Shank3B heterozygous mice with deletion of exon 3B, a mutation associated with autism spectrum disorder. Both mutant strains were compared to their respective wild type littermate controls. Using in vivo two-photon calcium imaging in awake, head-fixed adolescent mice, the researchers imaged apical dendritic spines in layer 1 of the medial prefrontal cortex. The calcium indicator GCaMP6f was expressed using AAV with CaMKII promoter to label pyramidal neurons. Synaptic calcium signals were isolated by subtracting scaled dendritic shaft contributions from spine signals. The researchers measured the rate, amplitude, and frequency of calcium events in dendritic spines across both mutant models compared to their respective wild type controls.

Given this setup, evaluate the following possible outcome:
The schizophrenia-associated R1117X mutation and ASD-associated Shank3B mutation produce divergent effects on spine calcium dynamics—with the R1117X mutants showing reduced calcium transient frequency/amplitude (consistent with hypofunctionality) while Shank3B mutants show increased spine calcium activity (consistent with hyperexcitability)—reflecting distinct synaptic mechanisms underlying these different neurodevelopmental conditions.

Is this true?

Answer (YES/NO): NO